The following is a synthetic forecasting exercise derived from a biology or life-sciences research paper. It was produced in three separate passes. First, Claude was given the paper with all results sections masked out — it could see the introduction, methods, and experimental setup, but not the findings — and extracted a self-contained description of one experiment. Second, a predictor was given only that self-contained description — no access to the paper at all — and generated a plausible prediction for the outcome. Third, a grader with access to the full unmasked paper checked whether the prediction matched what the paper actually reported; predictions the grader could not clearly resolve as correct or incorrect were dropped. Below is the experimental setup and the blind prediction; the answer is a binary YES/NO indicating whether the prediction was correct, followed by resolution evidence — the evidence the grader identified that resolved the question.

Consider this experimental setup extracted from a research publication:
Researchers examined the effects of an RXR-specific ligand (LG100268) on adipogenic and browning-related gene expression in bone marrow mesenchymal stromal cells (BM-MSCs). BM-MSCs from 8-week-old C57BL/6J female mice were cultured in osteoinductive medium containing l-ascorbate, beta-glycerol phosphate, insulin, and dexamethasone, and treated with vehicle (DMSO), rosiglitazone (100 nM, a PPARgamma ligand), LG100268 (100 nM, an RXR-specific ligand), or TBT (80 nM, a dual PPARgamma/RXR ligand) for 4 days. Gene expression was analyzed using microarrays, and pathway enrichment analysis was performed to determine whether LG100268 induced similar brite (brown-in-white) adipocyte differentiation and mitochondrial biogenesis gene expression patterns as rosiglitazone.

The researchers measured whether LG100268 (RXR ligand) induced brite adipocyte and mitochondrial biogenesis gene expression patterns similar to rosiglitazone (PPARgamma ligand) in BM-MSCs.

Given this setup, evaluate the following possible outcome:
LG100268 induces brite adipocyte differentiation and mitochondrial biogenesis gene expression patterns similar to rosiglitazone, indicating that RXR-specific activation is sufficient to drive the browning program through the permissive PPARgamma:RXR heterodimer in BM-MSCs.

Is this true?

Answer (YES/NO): NO